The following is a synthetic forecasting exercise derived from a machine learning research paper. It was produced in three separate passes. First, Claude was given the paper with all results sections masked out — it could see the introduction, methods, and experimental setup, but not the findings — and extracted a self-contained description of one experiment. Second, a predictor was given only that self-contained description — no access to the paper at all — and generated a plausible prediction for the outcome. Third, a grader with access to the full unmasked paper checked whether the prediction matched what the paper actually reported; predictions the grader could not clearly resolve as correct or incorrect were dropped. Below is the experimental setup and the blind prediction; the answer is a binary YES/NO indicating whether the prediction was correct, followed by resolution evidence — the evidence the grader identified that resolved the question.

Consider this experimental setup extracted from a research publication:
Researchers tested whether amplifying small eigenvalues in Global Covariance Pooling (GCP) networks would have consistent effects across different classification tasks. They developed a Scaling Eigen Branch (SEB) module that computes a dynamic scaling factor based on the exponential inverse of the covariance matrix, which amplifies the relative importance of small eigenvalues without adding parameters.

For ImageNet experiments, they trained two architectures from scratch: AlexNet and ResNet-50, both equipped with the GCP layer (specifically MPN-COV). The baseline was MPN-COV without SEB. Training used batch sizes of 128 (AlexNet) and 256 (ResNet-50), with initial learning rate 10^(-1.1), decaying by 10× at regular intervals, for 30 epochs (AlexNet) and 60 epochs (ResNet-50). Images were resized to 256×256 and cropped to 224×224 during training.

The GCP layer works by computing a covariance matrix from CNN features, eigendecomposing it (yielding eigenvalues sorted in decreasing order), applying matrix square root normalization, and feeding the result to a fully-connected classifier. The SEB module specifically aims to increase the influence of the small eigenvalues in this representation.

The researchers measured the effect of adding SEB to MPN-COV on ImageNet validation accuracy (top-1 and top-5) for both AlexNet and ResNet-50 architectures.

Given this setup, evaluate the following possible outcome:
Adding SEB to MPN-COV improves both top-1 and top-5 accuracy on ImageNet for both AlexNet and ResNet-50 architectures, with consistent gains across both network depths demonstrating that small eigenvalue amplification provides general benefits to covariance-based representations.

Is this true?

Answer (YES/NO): NO